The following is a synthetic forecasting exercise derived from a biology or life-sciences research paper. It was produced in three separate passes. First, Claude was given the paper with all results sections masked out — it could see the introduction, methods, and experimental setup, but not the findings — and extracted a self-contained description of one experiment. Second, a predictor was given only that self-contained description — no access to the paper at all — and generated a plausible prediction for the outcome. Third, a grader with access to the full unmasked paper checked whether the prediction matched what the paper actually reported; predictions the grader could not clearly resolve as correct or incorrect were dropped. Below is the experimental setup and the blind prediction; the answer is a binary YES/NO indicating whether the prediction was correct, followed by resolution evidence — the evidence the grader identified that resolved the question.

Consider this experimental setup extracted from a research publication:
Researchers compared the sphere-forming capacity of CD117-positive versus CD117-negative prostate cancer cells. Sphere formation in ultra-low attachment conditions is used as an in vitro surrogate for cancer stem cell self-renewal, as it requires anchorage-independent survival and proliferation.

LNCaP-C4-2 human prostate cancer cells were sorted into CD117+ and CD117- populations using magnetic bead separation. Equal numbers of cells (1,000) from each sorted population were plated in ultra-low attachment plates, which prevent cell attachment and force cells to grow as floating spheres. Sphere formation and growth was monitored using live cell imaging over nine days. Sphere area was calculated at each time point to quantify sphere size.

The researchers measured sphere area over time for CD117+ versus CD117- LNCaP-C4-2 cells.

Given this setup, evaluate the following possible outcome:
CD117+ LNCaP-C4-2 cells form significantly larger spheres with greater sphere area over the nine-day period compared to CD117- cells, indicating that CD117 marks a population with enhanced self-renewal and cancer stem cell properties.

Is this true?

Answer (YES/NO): YES